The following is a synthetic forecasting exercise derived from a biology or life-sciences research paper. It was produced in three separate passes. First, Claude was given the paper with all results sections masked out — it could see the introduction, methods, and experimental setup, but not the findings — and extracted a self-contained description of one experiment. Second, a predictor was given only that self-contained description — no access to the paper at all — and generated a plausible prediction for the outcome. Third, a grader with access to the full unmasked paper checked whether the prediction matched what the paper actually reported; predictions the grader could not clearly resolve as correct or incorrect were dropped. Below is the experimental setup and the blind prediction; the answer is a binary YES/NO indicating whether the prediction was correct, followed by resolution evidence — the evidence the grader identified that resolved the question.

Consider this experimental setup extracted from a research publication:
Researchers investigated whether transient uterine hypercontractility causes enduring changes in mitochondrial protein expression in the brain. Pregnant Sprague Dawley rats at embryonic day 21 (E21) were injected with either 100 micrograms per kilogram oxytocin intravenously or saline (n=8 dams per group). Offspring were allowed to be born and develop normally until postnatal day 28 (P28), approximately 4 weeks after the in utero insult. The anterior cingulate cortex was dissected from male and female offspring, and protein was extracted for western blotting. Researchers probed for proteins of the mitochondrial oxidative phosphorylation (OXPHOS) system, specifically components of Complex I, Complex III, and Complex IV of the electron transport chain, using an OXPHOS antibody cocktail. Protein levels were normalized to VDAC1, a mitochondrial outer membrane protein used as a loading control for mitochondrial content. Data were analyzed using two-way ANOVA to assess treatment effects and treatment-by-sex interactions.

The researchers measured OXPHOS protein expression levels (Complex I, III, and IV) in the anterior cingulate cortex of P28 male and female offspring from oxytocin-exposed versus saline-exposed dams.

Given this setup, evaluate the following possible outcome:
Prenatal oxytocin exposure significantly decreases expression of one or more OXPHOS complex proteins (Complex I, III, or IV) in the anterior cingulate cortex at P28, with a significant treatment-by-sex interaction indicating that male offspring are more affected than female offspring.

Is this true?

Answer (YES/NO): NO